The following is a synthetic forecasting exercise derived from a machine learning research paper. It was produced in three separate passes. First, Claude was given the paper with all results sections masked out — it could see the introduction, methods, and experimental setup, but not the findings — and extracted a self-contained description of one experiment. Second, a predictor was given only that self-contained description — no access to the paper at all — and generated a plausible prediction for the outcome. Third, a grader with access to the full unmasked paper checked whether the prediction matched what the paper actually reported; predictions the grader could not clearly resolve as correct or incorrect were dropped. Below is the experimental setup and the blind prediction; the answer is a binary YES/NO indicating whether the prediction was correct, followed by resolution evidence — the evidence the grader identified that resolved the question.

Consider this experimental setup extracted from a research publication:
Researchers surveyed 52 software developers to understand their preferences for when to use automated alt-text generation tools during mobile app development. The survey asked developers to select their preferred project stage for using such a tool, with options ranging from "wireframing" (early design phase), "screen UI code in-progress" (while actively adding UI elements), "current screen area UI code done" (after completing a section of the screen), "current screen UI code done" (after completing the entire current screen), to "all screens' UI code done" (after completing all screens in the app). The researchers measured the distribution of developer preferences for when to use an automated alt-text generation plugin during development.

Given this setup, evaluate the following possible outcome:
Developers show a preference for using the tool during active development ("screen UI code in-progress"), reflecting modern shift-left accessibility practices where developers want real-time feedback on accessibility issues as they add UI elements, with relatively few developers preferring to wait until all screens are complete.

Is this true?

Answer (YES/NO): YES